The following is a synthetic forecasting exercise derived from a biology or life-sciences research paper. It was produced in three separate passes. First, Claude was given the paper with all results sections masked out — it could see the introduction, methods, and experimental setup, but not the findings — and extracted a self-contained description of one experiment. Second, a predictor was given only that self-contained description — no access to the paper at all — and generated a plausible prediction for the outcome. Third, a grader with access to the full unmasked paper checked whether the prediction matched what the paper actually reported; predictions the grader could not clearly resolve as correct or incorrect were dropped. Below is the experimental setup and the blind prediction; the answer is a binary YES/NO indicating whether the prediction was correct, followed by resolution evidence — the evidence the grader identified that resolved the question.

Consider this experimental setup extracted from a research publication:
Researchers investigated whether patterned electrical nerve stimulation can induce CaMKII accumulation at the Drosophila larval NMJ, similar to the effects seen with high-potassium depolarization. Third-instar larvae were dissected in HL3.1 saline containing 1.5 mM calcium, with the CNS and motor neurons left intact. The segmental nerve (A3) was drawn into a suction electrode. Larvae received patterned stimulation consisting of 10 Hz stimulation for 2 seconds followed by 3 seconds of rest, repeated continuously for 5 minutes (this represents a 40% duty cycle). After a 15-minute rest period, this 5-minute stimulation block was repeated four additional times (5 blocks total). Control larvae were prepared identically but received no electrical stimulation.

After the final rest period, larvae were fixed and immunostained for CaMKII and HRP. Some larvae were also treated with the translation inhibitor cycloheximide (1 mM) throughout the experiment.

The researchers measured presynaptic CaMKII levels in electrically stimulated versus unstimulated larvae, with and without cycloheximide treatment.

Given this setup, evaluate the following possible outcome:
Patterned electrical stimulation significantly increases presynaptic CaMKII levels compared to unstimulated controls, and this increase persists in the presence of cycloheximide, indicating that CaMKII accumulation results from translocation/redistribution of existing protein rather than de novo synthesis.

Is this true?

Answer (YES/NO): NO